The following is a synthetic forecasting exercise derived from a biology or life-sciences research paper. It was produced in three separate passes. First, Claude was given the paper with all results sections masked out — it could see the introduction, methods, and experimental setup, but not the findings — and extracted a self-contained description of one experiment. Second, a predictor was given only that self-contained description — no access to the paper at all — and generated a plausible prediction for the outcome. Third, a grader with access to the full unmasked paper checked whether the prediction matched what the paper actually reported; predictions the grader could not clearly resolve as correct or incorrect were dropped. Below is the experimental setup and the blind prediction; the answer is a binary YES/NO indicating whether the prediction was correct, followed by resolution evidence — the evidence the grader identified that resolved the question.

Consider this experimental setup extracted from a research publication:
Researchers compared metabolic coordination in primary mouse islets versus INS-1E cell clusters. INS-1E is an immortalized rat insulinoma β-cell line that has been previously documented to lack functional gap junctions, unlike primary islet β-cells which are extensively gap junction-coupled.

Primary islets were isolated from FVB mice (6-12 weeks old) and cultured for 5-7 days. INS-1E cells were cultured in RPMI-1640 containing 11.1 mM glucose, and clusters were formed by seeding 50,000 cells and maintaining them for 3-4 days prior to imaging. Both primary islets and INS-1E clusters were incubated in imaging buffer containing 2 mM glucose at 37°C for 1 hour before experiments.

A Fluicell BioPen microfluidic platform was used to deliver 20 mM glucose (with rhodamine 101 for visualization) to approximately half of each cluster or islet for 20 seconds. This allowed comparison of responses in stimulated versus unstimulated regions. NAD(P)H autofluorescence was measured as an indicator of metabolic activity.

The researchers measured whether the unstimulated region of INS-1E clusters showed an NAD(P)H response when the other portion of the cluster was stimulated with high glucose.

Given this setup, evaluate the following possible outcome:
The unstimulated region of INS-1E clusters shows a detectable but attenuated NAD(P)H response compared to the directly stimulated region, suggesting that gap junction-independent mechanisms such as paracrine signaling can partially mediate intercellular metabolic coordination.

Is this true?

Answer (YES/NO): NO